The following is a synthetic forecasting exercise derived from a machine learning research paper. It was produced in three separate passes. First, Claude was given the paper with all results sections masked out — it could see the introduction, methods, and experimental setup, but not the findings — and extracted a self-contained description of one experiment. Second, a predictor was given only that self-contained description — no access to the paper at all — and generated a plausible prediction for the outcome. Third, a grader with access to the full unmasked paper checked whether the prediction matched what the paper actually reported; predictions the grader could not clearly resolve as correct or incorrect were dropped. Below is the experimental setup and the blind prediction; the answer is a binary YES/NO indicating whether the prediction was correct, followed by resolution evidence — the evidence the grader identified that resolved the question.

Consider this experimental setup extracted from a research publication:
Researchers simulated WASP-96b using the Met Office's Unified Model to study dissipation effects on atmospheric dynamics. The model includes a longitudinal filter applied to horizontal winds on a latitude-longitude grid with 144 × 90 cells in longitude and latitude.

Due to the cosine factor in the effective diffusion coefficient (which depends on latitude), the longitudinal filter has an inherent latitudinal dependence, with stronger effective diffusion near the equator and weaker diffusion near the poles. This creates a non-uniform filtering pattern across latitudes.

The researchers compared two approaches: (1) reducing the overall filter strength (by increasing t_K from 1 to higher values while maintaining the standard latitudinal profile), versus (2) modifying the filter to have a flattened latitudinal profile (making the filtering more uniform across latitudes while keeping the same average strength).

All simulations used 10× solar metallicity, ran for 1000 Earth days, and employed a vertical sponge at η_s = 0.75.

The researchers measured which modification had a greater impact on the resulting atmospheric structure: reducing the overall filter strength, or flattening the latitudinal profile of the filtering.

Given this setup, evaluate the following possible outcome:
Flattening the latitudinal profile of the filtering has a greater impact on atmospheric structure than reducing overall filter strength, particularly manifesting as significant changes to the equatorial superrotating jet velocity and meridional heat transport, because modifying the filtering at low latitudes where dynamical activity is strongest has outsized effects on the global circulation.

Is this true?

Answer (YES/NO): NO